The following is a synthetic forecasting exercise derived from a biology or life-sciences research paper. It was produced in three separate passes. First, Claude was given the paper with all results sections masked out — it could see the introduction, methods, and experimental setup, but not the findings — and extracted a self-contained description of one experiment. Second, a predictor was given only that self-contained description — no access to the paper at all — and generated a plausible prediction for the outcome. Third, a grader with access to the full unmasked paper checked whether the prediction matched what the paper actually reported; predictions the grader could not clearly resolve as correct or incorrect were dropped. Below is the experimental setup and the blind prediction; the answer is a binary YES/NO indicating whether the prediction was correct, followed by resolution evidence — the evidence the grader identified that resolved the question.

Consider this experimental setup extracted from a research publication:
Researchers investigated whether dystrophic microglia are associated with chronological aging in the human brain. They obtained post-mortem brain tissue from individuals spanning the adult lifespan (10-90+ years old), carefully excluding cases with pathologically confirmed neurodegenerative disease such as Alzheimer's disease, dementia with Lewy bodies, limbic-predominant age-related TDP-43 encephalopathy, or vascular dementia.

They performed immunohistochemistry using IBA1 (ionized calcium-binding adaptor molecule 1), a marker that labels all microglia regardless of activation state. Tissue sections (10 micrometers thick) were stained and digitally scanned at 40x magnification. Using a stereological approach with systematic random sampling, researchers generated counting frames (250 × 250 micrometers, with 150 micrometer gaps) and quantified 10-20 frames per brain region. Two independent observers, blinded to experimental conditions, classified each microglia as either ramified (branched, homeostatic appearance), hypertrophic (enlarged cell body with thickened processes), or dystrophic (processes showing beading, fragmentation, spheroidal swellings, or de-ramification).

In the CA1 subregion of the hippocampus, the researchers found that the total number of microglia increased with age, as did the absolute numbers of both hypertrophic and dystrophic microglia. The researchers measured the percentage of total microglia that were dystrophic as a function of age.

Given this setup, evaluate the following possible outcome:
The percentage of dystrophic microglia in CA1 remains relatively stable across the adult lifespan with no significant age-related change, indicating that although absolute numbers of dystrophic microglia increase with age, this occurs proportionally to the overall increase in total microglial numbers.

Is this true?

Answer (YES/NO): YES